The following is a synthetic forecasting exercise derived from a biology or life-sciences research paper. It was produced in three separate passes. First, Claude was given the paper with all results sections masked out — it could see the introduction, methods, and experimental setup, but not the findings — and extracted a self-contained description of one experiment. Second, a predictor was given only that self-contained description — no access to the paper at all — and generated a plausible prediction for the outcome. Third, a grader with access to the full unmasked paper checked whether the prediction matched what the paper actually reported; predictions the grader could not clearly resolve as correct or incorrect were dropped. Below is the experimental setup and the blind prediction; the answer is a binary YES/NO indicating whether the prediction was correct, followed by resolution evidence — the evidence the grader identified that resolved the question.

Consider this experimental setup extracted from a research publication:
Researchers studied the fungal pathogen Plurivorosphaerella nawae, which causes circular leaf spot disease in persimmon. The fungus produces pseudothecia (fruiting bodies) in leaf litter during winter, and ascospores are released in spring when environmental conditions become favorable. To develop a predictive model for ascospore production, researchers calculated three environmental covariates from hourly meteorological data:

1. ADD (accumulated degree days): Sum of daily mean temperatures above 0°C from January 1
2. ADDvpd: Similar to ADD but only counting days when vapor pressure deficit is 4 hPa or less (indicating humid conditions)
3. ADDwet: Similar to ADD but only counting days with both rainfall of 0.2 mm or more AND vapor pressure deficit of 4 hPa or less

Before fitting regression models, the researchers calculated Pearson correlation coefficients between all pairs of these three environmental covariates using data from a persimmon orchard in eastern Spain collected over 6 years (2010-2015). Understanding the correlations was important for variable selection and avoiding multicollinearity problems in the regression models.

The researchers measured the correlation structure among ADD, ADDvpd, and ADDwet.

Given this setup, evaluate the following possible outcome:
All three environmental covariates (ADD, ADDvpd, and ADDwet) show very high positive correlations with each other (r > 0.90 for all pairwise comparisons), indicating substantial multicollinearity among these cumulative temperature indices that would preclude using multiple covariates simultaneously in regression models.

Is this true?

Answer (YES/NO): NO